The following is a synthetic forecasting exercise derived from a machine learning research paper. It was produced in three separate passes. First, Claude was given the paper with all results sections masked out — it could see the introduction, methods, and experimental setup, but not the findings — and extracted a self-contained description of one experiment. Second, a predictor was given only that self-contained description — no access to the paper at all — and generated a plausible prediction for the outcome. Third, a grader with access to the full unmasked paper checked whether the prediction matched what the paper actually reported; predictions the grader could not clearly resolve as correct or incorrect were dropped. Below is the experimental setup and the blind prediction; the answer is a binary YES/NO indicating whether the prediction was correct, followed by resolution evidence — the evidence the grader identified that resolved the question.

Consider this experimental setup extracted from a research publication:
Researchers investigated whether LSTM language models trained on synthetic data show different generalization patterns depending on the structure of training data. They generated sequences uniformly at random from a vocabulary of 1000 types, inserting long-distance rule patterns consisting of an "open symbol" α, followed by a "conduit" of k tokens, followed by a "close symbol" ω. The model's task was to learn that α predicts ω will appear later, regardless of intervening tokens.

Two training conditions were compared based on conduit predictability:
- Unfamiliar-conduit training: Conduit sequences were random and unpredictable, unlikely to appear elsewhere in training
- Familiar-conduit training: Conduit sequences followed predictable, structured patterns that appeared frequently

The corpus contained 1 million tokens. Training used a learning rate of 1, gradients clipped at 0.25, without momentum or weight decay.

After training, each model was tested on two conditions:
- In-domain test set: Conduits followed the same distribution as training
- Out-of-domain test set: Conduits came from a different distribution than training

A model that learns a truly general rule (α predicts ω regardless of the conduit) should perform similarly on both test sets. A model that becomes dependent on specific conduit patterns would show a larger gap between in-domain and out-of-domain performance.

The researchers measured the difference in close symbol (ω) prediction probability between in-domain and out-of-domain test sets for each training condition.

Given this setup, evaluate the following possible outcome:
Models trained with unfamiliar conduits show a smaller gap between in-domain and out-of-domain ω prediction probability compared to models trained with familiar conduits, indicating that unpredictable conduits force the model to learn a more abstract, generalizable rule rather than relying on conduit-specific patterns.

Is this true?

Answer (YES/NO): YES